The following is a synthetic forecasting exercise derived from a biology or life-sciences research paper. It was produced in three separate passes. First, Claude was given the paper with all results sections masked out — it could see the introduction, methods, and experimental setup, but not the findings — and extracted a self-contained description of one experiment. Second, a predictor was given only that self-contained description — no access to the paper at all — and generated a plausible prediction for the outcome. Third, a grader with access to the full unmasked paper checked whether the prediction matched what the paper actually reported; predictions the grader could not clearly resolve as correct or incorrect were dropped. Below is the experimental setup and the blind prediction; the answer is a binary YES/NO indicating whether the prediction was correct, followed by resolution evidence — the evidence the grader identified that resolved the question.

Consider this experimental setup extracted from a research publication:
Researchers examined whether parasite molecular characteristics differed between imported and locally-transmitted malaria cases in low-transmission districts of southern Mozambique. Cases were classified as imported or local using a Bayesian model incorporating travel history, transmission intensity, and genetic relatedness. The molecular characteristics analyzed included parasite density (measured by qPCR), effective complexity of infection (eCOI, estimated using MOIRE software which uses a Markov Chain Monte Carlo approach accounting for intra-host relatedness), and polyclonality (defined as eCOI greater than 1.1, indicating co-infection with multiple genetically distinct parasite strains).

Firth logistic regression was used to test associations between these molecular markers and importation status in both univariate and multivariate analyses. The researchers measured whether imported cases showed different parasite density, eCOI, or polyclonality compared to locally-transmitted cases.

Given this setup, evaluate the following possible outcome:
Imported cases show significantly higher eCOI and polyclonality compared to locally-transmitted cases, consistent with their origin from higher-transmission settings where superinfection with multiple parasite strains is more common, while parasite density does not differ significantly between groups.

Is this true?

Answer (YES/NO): NO